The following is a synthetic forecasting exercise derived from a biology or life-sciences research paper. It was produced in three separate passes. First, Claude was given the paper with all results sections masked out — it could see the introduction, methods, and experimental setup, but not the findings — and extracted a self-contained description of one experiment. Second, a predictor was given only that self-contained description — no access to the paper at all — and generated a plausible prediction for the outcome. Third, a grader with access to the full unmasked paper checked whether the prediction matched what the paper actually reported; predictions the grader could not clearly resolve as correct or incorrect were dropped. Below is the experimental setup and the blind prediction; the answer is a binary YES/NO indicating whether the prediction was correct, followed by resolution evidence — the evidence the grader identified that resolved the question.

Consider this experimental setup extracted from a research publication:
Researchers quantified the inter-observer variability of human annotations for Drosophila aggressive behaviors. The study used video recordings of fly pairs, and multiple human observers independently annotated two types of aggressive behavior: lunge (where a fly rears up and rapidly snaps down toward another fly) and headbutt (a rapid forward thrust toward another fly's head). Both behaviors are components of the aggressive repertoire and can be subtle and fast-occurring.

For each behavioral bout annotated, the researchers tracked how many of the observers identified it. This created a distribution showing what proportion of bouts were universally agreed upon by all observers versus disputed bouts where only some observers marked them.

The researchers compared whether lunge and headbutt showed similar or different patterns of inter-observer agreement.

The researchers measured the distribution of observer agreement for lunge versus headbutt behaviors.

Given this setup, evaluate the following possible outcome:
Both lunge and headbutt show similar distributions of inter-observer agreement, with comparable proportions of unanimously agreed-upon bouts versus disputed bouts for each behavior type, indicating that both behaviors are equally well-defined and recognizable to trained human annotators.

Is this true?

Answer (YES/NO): NO